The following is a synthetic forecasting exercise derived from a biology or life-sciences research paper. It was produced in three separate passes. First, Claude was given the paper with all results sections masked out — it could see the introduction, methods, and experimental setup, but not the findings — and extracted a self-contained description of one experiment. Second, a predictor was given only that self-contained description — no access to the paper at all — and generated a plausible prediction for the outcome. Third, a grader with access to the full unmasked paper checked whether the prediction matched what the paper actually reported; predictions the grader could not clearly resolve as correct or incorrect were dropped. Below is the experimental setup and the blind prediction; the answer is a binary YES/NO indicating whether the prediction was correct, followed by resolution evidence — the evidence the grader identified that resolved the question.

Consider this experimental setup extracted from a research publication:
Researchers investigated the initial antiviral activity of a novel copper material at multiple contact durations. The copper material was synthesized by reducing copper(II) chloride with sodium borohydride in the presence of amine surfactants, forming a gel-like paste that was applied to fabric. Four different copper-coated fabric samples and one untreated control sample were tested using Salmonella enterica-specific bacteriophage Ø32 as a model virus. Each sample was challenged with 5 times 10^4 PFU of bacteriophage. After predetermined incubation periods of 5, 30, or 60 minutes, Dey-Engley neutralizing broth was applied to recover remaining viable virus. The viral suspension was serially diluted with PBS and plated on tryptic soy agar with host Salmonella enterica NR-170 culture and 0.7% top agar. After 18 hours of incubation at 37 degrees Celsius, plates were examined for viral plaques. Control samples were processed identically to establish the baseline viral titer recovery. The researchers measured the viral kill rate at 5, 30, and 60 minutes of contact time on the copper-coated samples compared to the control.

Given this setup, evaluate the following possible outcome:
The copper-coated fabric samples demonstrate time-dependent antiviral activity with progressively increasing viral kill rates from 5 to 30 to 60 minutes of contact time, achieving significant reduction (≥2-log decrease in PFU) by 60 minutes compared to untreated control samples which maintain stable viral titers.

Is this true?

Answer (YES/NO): NO